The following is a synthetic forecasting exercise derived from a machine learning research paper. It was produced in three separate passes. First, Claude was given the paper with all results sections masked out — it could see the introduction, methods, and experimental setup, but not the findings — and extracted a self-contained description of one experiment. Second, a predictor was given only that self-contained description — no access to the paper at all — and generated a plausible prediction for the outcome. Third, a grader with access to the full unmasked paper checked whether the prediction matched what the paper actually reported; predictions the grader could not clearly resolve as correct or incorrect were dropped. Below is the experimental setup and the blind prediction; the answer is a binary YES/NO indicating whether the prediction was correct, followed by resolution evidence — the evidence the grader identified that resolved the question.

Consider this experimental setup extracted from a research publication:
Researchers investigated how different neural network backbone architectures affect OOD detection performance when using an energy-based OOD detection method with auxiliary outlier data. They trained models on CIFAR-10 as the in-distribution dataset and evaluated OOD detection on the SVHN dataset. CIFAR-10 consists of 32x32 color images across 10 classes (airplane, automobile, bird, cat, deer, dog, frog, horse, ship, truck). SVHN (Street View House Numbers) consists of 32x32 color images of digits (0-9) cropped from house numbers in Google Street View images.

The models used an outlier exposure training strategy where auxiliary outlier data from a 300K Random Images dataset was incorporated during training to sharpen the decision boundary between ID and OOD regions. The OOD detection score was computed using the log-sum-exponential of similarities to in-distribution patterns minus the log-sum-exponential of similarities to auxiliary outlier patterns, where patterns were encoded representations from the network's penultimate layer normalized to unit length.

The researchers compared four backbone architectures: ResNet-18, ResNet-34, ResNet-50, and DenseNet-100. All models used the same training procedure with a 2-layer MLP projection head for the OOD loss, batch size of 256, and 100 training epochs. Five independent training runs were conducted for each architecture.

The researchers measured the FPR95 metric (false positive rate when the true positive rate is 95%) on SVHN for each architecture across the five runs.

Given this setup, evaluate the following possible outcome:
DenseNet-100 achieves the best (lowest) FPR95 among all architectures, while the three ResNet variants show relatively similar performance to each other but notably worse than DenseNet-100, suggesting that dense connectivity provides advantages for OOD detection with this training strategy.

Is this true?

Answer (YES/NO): NO